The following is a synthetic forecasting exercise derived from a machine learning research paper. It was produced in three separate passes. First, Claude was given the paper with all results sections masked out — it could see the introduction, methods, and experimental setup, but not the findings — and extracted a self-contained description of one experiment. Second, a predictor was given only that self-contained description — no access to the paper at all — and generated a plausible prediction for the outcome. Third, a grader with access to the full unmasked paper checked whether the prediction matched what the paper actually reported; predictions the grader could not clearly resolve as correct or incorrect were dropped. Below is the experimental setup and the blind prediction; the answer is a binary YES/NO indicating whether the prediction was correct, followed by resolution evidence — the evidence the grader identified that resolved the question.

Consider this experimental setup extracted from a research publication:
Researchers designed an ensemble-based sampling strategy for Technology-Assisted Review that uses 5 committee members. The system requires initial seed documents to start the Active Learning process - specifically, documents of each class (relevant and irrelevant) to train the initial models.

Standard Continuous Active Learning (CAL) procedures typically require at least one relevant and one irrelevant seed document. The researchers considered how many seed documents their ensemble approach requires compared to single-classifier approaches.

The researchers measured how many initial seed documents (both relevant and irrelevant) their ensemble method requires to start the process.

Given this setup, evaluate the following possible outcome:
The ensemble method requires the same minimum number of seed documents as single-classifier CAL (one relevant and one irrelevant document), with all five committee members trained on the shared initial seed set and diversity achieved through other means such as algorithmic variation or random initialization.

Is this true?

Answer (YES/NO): NO